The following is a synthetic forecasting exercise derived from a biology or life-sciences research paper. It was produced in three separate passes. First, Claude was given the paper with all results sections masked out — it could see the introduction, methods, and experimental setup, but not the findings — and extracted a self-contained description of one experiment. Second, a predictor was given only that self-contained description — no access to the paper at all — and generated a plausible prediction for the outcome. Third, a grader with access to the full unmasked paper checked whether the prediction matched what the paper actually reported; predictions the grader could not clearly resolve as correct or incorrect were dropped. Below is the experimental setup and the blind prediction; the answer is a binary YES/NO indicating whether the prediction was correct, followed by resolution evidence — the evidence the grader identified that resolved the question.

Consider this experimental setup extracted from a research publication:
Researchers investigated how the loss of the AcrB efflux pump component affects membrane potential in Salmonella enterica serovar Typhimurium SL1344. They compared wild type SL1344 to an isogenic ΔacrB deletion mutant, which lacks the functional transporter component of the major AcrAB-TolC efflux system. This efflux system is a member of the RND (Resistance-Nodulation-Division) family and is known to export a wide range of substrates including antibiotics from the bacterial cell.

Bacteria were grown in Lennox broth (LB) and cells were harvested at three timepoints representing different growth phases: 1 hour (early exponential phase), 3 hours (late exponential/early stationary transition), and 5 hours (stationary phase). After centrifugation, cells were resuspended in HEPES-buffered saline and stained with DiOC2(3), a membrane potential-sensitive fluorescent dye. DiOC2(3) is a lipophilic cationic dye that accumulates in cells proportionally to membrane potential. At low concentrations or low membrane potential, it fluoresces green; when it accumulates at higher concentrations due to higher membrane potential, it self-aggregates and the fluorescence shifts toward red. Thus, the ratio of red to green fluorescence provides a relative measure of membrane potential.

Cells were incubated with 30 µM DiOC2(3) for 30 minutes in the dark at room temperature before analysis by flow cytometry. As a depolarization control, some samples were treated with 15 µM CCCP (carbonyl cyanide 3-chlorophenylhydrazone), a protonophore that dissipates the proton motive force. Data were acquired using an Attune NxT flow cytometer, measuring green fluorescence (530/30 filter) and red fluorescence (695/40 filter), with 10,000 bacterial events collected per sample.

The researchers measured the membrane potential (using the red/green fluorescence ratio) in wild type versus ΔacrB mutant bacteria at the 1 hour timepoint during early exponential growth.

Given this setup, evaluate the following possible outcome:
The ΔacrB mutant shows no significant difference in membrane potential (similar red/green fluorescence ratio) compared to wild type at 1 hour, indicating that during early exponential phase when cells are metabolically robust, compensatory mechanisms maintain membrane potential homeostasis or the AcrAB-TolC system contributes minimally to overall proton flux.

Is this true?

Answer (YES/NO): NO